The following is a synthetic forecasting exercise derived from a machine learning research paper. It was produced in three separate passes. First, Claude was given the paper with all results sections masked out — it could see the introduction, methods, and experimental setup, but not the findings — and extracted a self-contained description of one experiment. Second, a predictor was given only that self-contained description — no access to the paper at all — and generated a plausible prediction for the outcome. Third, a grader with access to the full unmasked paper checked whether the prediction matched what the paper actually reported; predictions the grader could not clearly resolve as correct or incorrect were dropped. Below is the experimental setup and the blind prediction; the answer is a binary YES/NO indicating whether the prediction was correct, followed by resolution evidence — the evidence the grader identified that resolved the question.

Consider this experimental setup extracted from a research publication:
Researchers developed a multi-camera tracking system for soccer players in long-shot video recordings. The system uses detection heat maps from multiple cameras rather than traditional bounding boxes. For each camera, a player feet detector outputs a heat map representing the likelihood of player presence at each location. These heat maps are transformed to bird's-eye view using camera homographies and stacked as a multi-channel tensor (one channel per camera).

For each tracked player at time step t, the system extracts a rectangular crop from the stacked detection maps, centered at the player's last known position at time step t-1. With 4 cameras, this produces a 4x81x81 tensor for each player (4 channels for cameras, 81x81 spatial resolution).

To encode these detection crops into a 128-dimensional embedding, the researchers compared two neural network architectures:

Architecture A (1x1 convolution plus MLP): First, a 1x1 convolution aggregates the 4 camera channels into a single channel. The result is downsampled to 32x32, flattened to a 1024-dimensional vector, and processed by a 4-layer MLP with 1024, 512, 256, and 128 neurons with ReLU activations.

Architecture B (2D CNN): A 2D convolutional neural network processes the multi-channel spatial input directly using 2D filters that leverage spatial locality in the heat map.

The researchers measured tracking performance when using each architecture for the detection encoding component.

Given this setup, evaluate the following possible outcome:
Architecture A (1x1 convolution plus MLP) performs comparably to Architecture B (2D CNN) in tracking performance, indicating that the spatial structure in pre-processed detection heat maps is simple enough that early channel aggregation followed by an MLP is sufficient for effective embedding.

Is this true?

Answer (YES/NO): NO